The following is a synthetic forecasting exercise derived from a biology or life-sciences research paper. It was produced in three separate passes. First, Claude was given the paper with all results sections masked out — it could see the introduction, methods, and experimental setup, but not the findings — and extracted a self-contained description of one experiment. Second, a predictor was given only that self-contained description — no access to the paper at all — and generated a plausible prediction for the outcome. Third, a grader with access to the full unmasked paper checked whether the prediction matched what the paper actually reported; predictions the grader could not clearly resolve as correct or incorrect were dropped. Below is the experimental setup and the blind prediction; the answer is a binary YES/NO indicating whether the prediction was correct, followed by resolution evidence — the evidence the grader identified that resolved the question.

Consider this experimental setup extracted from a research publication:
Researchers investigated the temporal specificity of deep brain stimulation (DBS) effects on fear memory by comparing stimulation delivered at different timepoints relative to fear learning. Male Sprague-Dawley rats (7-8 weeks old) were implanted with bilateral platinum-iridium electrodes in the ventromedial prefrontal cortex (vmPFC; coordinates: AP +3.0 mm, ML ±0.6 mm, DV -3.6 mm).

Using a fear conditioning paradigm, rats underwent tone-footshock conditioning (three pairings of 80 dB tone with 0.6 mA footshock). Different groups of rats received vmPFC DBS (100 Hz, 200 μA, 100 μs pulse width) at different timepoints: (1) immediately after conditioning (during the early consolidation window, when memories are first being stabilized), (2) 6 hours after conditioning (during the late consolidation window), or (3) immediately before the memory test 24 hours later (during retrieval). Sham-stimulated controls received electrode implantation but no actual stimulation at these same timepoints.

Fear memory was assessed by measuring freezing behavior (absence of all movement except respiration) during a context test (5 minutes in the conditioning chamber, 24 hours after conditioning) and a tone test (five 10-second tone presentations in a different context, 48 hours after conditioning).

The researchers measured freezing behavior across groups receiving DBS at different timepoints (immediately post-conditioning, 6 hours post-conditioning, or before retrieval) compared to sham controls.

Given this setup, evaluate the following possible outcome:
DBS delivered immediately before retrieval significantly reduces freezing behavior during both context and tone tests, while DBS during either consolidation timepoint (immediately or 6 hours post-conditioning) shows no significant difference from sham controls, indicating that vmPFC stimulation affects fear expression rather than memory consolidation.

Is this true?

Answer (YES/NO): NO